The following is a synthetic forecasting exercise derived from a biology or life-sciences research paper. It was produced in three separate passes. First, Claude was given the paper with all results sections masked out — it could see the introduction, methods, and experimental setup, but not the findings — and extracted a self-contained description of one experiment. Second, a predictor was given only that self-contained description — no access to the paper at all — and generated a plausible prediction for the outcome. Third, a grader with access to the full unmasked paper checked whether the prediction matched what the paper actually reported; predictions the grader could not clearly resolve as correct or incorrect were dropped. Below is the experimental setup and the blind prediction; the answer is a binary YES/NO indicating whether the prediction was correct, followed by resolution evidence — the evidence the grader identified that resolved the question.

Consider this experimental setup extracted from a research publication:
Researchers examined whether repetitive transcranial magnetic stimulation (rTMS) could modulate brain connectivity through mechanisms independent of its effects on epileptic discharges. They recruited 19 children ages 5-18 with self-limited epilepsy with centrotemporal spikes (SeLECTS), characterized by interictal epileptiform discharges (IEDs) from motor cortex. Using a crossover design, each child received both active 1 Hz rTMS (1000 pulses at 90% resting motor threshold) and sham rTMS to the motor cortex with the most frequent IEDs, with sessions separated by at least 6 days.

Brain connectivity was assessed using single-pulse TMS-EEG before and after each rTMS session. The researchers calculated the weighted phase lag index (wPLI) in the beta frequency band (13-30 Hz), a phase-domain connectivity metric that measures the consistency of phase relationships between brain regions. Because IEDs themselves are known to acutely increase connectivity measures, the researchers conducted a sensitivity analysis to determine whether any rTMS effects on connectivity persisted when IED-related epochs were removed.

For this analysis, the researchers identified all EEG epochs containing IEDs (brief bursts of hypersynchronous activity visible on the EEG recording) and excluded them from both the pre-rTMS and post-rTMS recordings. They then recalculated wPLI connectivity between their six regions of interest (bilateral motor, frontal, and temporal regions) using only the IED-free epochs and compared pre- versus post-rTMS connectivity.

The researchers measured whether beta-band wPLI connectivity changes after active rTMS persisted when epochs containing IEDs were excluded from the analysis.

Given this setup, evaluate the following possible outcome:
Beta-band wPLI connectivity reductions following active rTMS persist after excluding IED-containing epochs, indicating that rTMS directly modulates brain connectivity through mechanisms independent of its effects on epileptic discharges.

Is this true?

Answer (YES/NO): YES